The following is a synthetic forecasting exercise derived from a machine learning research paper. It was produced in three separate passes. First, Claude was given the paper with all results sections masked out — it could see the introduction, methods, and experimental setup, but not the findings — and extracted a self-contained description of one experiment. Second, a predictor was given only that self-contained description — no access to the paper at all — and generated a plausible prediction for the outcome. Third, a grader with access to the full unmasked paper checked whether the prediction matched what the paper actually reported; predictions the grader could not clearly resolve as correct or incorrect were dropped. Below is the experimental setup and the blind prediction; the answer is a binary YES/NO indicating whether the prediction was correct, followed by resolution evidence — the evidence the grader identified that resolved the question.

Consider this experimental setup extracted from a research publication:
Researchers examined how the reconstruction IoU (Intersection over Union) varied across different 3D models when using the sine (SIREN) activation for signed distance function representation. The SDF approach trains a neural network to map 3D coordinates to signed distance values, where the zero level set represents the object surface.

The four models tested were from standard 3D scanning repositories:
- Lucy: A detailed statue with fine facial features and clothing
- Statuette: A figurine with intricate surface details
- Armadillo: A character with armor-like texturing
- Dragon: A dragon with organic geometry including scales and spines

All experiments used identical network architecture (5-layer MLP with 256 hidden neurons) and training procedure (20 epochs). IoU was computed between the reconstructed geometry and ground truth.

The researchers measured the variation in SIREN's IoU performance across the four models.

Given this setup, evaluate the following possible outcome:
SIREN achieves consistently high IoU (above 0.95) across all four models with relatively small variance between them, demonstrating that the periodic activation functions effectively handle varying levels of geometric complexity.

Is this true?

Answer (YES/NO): NO